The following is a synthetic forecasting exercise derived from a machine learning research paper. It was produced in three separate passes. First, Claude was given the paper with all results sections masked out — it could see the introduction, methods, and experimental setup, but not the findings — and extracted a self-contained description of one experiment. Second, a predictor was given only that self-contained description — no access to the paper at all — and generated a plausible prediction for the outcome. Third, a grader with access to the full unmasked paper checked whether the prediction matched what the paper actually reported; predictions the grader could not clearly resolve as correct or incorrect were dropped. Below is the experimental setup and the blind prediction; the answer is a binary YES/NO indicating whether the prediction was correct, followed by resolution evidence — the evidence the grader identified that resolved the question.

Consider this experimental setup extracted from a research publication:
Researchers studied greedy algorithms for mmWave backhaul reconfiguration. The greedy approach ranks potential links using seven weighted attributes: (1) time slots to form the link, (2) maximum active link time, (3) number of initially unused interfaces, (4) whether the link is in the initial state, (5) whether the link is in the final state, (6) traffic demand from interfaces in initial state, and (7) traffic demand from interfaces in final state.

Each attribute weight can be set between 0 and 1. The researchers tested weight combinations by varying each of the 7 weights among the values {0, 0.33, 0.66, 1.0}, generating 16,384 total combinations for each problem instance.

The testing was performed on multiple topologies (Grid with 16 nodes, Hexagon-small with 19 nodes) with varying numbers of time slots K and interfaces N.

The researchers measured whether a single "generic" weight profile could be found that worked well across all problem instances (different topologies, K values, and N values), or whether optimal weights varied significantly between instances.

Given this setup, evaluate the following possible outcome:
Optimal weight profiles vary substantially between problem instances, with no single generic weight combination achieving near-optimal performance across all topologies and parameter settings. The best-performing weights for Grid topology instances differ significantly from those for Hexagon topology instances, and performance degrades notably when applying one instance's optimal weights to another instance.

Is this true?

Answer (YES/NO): YES